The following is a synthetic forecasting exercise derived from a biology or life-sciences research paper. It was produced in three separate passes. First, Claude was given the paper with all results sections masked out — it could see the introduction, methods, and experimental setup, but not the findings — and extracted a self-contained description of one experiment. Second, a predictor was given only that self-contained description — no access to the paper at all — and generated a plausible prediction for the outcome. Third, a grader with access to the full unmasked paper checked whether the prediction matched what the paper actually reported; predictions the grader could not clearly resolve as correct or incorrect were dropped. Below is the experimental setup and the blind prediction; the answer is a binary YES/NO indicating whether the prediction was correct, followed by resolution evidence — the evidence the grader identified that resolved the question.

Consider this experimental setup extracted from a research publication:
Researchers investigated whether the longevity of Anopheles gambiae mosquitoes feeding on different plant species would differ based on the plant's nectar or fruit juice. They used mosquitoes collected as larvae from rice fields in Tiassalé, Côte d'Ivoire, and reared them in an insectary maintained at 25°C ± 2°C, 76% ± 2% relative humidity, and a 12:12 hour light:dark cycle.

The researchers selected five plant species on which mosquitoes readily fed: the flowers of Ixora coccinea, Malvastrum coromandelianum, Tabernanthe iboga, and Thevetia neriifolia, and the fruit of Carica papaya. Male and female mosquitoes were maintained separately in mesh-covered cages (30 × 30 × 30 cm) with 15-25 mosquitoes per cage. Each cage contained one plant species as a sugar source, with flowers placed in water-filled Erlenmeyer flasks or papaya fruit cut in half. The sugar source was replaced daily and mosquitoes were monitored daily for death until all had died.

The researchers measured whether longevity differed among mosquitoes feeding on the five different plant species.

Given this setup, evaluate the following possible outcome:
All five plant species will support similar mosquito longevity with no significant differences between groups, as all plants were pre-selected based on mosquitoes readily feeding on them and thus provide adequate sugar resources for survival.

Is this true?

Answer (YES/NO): NO